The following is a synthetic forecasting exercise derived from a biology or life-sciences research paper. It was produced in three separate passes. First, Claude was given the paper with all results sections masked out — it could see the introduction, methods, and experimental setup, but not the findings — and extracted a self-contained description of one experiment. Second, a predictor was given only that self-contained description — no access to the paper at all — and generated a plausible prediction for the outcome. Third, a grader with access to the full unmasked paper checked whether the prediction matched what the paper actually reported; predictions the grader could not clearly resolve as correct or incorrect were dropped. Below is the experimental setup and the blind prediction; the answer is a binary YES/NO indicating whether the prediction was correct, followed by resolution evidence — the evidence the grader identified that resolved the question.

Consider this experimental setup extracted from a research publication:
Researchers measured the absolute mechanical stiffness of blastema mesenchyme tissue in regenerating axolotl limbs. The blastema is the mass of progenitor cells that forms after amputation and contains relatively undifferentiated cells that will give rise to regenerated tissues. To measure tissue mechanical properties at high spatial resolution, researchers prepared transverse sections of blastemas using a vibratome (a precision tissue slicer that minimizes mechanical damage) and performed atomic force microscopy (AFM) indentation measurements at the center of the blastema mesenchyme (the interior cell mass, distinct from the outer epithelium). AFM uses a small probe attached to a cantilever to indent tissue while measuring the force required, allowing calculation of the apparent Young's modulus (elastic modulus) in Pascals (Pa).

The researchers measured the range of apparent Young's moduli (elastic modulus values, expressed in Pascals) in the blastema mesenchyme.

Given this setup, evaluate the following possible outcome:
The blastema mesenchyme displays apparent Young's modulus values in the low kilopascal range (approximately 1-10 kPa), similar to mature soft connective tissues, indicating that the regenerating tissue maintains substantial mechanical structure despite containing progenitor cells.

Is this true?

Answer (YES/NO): NO